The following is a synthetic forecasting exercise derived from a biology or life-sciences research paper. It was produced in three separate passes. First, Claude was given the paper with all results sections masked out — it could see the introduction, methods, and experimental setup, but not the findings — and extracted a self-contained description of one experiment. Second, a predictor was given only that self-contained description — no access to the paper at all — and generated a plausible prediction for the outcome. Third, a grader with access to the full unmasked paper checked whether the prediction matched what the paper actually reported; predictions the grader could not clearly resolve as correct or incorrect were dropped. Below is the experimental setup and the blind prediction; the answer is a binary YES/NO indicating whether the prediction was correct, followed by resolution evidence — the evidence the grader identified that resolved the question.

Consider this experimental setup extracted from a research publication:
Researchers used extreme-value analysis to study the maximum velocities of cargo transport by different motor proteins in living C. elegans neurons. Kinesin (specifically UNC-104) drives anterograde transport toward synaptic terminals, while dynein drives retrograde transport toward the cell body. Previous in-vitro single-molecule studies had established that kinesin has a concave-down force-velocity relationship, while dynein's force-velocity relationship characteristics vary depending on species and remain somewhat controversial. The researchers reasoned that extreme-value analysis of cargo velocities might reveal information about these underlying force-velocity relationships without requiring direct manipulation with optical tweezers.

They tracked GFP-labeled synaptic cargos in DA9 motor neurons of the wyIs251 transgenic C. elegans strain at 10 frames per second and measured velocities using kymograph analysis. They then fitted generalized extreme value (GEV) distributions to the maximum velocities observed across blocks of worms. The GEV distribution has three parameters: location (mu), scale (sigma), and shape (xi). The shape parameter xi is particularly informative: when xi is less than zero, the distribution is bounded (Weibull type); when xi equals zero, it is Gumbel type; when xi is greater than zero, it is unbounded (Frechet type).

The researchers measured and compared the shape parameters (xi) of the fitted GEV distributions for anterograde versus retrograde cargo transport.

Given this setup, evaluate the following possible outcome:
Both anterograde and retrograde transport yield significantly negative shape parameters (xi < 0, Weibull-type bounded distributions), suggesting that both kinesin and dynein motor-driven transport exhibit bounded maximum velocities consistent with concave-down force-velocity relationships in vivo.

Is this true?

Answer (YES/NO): NO